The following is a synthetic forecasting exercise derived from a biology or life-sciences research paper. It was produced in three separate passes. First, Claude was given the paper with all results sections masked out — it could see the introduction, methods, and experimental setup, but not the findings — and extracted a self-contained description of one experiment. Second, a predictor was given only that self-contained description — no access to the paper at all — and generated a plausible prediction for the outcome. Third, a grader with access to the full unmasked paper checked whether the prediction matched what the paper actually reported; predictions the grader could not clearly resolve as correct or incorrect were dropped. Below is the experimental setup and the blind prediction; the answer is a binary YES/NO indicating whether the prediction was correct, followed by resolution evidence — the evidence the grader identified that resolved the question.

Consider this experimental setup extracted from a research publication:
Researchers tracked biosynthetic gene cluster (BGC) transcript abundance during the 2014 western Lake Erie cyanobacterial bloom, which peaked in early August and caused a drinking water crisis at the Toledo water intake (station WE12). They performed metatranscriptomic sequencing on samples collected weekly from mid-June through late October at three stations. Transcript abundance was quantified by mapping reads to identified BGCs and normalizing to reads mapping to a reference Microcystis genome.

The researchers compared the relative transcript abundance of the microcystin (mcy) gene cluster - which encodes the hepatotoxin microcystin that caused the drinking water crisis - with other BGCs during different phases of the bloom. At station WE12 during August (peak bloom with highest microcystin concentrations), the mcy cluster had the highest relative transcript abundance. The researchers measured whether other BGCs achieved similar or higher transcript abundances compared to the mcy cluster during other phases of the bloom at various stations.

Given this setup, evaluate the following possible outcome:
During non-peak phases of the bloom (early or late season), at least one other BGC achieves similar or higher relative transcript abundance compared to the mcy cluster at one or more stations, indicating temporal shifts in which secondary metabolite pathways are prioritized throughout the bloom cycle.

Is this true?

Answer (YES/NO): YES